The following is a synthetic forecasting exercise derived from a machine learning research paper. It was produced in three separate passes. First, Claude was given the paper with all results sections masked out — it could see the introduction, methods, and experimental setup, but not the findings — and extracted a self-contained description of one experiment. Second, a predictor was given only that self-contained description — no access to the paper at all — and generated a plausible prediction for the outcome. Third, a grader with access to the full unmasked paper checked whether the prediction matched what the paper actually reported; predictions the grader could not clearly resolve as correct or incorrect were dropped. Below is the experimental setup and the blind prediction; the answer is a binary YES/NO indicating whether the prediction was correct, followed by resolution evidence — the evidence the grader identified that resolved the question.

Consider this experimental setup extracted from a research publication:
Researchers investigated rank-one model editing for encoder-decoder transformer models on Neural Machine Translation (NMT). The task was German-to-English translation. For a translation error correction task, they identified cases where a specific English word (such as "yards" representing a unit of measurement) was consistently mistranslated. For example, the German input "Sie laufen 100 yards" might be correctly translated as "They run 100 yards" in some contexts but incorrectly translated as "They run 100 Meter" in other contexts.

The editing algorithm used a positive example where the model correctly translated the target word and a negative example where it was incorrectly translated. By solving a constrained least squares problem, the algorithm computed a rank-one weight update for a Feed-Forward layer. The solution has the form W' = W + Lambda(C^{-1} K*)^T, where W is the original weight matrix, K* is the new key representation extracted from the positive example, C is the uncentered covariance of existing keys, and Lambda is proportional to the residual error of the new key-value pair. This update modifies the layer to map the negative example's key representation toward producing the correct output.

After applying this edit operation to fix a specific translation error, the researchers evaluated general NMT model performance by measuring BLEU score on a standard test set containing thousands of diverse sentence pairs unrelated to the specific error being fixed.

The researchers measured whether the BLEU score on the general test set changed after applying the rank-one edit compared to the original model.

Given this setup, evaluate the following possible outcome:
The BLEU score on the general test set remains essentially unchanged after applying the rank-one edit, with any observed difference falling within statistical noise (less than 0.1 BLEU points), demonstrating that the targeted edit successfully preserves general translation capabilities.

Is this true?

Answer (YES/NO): NO